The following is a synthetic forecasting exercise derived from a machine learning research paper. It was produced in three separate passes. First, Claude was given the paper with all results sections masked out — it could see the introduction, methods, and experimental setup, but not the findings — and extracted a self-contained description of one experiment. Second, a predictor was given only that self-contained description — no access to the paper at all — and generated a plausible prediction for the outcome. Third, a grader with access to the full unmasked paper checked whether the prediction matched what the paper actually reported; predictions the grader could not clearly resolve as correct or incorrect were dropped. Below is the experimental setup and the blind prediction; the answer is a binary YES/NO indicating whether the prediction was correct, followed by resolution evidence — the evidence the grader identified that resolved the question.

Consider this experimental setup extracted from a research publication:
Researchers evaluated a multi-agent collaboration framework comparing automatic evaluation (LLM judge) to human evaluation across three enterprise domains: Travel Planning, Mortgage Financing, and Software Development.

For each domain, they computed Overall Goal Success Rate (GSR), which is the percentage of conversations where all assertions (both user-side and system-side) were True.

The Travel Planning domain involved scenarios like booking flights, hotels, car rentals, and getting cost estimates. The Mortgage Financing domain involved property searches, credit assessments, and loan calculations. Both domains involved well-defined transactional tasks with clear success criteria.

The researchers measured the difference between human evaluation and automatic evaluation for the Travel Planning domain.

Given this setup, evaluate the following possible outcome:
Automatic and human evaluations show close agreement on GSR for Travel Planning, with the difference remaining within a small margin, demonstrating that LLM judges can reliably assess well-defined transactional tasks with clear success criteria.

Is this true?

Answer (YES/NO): YES